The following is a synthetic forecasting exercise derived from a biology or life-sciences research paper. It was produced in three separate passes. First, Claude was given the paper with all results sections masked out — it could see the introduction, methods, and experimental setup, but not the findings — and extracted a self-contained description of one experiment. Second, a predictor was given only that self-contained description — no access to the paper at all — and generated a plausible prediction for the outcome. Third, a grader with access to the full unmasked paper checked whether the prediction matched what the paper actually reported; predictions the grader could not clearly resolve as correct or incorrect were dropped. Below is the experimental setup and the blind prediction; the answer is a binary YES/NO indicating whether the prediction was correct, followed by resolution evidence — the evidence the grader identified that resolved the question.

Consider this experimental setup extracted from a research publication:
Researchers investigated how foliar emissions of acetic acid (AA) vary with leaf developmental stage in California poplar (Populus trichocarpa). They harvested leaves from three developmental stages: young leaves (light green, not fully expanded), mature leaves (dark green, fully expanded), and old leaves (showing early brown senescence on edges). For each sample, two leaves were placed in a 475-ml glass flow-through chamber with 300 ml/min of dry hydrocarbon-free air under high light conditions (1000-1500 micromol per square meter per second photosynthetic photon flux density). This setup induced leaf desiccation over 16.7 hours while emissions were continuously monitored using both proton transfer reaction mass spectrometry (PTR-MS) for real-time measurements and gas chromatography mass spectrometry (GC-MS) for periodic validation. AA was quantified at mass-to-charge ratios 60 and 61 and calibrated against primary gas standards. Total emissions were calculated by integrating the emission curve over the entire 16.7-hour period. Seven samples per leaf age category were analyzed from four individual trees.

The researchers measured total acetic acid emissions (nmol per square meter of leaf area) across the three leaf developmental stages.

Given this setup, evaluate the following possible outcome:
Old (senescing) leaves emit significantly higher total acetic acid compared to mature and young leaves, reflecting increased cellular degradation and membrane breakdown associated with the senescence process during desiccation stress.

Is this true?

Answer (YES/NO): NO